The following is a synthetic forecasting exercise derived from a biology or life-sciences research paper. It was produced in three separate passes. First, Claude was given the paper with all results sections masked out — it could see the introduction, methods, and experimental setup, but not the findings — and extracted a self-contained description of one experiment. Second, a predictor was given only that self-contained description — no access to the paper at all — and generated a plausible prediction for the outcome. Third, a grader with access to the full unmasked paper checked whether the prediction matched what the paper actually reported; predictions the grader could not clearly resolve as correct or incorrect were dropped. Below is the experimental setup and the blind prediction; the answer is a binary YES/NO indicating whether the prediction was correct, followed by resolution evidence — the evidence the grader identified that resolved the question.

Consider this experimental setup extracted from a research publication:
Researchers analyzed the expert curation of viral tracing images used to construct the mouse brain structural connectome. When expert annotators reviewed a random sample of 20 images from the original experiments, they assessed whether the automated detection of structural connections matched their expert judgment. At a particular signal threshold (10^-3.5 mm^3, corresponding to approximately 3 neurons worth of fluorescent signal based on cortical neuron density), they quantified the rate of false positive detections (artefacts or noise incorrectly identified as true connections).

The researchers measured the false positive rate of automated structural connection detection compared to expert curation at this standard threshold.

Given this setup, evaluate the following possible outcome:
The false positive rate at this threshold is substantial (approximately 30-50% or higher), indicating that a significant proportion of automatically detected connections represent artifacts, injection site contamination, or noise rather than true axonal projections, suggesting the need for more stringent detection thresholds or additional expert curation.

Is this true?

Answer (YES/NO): NO